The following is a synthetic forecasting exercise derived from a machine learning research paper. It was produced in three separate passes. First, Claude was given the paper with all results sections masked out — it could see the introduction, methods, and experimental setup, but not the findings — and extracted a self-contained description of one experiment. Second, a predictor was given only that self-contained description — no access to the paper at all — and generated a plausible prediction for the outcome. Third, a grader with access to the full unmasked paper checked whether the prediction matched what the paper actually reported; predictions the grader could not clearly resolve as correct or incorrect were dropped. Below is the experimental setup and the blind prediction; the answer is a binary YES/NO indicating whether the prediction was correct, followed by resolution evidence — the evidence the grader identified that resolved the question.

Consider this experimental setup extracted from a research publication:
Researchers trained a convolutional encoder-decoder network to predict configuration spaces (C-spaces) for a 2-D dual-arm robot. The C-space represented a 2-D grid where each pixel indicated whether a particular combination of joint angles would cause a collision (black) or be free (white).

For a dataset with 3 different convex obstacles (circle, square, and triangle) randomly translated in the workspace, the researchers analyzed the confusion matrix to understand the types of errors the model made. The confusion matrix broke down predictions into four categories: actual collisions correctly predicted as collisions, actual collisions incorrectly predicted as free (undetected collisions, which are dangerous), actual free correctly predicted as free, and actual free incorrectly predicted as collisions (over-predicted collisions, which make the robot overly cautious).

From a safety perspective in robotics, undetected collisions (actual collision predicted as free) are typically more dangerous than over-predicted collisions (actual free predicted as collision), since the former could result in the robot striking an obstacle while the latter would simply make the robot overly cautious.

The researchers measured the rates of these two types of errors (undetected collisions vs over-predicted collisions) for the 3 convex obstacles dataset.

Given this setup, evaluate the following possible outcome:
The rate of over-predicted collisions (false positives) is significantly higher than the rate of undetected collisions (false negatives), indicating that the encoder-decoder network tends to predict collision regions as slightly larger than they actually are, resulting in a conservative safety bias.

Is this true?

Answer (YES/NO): YES